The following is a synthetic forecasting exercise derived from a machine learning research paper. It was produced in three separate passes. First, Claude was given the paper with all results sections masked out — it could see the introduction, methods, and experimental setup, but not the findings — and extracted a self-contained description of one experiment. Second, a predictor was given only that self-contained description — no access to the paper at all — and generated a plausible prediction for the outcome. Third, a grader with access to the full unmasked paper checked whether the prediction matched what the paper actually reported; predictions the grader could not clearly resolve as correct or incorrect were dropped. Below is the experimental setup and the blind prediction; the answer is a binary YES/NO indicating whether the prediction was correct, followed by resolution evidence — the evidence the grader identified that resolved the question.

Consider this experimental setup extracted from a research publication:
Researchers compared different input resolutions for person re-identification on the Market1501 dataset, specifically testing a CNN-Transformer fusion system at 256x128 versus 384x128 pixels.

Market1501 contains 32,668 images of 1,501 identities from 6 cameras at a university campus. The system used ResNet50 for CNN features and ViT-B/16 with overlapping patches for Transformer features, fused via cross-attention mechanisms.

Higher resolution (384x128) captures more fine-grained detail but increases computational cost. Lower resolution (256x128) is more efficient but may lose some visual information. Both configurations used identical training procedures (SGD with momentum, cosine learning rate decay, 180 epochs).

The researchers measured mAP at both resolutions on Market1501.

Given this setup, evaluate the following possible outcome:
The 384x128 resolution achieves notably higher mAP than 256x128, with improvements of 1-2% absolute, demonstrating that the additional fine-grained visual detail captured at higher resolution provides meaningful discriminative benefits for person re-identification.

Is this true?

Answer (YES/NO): NO